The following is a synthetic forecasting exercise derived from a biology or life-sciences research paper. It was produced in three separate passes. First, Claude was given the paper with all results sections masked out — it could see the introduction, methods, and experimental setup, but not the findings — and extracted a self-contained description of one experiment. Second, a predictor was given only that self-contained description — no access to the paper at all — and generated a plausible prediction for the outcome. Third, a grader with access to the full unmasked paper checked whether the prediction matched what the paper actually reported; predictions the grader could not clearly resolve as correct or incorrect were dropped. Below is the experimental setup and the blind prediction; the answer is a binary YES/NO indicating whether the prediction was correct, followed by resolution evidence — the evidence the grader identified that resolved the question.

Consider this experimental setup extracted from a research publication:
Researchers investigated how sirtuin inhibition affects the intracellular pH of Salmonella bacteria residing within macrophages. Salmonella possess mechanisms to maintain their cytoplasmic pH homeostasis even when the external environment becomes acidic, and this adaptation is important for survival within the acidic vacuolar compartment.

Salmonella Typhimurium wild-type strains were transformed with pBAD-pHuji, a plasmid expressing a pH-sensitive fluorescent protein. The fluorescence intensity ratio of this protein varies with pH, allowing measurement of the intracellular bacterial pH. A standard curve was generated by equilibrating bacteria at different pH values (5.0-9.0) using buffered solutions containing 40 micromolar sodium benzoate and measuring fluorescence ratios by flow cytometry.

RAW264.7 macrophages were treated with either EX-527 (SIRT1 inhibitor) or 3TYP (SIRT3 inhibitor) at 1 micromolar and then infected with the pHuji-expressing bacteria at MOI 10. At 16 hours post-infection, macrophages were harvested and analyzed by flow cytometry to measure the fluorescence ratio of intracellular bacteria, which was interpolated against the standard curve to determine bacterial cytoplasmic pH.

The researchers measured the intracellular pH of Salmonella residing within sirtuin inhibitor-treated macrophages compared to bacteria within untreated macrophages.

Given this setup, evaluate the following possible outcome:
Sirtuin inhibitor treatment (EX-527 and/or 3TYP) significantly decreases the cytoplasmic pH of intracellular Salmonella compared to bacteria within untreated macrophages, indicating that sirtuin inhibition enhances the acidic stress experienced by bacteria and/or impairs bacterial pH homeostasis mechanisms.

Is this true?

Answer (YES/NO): NO